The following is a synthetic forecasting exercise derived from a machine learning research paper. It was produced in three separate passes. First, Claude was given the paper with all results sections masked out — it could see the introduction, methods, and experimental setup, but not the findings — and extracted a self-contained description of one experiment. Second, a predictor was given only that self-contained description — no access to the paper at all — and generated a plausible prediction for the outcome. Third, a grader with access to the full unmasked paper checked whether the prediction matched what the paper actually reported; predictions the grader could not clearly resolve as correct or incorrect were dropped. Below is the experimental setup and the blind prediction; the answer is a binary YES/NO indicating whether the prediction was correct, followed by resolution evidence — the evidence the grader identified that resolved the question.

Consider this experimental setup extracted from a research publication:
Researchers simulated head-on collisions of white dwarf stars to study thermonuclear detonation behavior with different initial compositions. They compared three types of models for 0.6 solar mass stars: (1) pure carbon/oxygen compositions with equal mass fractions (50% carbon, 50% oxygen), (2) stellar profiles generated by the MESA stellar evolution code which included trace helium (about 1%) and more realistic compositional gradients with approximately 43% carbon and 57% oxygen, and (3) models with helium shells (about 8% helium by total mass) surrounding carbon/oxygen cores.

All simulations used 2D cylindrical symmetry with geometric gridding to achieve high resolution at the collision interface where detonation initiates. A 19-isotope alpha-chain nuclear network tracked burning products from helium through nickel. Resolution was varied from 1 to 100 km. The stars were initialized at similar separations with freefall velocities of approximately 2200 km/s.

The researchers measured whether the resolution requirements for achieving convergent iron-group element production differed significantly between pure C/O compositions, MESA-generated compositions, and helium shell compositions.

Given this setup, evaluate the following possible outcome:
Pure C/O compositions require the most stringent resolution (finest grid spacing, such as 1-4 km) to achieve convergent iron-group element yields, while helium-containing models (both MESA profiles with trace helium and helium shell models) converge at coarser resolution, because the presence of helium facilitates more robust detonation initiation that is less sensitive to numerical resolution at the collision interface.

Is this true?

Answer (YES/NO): NO